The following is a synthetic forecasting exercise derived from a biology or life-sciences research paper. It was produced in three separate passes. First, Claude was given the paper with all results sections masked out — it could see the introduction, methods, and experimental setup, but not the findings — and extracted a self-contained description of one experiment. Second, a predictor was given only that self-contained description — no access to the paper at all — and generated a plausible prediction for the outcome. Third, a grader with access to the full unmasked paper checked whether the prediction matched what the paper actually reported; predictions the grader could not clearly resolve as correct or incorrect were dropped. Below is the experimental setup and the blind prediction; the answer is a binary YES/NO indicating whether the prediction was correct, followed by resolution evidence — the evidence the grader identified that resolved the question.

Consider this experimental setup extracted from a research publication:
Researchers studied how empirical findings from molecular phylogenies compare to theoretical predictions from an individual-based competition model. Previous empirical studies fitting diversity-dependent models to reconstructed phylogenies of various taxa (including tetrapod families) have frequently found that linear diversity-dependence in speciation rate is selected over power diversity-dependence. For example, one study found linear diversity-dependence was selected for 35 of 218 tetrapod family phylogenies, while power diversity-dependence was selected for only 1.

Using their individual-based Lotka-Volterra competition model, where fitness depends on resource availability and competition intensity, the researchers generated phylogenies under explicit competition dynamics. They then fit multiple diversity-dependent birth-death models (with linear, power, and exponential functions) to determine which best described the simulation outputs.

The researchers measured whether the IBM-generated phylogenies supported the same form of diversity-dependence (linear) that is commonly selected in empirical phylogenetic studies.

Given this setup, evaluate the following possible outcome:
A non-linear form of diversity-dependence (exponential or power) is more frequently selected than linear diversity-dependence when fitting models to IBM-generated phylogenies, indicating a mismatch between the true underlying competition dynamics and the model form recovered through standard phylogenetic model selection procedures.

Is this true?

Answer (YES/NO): NO